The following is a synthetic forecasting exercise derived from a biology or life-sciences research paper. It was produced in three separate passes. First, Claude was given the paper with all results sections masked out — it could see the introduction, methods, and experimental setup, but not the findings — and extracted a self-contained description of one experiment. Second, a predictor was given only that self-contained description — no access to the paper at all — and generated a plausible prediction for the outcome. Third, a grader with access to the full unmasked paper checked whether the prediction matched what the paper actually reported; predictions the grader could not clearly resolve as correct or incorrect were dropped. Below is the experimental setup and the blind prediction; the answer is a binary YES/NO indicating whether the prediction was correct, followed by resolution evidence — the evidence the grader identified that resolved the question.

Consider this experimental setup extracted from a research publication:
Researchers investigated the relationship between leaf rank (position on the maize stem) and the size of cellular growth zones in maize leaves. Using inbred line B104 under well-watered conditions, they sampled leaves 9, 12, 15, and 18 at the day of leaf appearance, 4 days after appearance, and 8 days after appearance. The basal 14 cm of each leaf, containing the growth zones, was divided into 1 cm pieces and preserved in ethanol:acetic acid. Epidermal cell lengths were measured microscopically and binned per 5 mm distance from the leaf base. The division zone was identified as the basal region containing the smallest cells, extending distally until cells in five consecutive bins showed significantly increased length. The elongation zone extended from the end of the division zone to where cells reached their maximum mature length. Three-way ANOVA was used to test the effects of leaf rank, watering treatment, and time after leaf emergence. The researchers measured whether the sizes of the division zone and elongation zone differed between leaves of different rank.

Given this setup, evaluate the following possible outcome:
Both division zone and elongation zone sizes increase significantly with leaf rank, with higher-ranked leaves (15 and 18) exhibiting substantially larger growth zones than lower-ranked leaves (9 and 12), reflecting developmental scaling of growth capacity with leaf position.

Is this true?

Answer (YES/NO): NO